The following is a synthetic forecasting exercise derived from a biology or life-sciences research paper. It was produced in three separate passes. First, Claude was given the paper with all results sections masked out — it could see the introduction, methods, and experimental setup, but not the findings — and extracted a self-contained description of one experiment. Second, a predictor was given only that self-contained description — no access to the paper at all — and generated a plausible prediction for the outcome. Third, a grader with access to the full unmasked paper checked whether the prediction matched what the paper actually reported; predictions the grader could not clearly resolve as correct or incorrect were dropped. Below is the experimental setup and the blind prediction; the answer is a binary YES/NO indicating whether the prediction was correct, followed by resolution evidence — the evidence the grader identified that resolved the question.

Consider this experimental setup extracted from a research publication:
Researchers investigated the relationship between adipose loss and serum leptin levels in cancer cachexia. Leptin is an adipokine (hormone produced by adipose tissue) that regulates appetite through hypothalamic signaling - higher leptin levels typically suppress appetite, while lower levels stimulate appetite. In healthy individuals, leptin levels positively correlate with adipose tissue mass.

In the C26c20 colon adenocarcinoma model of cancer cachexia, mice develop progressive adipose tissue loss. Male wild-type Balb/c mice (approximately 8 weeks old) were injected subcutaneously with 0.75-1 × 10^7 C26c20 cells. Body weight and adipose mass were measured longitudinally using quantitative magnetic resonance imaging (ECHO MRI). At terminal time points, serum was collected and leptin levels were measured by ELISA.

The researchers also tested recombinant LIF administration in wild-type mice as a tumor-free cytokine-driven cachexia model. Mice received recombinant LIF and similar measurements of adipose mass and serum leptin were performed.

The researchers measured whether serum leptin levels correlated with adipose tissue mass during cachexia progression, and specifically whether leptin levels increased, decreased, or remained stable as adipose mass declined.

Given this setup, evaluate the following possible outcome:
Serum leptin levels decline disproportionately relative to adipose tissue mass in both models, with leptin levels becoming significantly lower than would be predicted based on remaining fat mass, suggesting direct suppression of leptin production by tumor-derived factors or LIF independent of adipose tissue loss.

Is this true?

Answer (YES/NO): YES